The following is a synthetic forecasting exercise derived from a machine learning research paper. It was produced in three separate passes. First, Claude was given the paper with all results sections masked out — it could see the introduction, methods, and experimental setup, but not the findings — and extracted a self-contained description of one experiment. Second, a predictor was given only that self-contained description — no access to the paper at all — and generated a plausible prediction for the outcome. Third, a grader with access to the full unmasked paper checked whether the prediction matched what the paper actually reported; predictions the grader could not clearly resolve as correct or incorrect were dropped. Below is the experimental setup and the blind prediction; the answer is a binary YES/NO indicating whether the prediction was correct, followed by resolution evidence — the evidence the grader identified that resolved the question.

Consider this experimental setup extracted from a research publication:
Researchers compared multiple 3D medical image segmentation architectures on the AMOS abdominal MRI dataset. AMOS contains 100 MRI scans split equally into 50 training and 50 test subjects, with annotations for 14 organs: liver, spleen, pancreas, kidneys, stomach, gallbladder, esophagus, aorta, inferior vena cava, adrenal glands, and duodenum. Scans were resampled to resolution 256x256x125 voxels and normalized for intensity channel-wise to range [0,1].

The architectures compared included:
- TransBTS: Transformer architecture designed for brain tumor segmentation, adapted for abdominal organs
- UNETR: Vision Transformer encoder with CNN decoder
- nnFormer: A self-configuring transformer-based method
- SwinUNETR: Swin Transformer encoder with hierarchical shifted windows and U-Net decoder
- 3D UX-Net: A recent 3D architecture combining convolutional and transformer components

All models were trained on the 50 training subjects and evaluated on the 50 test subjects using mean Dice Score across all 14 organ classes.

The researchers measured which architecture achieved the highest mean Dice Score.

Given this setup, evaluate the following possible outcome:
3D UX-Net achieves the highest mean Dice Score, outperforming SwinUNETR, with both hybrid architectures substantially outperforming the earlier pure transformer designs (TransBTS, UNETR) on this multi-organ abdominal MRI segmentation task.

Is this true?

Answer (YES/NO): YES